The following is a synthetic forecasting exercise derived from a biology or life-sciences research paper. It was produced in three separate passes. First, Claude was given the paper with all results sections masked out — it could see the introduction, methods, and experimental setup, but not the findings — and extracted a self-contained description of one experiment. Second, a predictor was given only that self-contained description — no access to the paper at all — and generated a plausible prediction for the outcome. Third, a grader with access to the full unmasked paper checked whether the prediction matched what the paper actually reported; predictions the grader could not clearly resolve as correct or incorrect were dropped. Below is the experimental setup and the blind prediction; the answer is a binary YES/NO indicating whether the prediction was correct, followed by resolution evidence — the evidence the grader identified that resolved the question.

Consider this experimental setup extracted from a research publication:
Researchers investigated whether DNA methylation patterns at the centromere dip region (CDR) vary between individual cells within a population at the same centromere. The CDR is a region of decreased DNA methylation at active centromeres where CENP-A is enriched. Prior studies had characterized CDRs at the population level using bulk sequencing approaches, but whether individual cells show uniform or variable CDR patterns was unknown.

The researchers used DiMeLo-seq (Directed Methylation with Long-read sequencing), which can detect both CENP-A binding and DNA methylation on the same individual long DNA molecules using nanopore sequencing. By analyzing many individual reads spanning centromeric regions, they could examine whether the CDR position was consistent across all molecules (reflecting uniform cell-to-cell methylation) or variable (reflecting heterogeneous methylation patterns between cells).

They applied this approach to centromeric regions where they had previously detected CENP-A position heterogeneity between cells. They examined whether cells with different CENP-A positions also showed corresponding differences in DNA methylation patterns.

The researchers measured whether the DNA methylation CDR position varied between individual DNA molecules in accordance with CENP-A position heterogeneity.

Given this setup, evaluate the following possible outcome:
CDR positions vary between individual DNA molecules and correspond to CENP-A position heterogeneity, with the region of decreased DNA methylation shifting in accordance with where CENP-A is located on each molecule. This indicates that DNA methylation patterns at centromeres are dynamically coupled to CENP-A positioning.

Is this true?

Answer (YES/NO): YES